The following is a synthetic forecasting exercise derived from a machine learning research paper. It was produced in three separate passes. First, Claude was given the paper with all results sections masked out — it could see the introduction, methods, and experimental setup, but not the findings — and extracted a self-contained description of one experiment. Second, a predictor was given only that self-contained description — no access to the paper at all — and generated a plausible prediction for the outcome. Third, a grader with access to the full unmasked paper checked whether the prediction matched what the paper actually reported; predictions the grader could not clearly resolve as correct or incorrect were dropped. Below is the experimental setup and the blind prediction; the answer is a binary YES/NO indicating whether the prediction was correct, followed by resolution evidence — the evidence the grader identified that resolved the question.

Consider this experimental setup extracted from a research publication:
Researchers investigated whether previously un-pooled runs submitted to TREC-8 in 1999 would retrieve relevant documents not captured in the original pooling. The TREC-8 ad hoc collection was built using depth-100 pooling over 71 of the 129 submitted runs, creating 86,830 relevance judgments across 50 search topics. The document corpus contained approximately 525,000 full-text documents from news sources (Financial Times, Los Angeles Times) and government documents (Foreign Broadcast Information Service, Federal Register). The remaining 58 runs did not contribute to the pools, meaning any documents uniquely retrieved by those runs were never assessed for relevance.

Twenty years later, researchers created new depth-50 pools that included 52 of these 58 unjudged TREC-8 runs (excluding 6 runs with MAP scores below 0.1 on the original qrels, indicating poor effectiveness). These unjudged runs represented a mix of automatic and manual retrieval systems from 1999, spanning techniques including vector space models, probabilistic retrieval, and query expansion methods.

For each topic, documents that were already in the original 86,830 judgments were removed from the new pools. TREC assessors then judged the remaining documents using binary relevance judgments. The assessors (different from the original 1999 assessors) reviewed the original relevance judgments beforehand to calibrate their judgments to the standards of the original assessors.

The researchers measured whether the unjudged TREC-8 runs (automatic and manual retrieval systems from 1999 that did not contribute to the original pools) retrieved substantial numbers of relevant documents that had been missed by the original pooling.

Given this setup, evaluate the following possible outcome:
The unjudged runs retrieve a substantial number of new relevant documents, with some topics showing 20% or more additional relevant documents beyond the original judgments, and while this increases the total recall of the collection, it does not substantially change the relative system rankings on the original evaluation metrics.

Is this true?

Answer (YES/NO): NO